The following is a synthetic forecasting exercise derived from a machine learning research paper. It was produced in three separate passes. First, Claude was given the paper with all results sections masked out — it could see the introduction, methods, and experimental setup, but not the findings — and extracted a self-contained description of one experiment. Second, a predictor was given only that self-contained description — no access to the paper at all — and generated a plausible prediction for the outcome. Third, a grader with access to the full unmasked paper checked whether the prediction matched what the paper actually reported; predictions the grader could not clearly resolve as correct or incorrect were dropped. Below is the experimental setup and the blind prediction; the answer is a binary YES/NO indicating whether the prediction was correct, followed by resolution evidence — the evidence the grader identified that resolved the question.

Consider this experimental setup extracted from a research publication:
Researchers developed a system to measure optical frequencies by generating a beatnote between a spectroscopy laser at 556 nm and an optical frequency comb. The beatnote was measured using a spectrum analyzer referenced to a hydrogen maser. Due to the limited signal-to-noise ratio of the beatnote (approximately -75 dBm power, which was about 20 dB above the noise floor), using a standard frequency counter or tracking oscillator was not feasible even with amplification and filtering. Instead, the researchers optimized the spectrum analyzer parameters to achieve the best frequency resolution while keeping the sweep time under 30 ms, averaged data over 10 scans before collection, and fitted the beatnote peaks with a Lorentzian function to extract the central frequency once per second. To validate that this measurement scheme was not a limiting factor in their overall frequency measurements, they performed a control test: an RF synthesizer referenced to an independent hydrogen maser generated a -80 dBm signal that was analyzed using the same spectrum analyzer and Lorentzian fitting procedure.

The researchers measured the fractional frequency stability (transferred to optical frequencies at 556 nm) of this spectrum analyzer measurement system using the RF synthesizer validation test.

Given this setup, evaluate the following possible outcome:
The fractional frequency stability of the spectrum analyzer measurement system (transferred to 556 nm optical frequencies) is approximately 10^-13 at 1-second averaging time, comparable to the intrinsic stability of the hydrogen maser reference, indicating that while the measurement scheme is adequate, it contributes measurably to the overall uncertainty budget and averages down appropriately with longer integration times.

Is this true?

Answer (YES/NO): NO